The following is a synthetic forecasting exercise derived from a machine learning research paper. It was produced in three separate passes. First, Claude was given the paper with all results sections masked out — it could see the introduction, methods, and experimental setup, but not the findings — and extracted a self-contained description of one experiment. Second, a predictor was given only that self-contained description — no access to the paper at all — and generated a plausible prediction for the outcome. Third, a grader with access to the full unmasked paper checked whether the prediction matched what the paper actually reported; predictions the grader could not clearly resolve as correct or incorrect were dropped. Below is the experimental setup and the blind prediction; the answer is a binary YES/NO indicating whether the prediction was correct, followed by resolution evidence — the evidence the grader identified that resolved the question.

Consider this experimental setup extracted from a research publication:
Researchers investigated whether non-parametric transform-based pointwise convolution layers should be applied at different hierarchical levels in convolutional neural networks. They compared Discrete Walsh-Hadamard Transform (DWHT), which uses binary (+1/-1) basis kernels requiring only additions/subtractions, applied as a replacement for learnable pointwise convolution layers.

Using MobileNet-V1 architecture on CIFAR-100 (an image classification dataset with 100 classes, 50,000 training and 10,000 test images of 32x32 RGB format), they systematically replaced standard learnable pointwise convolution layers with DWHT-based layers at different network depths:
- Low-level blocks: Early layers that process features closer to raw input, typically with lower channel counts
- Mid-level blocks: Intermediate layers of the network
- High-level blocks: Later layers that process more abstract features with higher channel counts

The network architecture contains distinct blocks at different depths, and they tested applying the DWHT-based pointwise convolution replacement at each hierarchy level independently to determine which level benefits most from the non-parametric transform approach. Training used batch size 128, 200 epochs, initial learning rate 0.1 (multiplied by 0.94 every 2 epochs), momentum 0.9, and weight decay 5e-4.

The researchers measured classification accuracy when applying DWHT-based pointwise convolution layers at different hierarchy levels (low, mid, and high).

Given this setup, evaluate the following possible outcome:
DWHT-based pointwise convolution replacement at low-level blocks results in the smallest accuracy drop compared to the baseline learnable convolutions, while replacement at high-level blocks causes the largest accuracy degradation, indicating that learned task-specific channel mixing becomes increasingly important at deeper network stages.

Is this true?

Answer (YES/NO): NO